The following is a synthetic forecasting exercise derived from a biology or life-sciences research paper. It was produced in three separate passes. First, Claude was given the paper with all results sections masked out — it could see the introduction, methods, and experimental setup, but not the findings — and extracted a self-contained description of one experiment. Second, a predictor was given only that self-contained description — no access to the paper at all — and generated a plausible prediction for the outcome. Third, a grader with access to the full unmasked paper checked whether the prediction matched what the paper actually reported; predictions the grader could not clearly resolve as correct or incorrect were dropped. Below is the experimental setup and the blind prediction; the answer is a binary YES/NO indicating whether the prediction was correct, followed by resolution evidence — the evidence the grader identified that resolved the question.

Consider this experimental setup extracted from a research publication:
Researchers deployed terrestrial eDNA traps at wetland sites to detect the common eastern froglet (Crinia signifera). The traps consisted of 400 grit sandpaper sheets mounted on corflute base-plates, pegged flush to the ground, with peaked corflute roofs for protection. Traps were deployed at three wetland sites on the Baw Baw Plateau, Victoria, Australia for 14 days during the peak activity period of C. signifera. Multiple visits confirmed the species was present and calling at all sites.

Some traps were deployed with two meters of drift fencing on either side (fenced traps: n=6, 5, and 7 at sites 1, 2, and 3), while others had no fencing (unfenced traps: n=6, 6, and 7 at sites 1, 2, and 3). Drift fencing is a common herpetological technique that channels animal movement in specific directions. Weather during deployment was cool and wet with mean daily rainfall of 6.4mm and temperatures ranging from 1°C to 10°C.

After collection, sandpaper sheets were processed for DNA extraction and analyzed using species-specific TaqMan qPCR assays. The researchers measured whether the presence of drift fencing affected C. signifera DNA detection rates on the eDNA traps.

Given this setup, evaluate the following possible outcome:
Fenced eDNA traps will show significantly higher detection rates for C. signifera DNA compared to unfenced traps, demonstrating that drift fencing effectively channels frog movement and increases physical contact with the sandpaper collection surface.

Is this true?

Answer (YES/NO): NO